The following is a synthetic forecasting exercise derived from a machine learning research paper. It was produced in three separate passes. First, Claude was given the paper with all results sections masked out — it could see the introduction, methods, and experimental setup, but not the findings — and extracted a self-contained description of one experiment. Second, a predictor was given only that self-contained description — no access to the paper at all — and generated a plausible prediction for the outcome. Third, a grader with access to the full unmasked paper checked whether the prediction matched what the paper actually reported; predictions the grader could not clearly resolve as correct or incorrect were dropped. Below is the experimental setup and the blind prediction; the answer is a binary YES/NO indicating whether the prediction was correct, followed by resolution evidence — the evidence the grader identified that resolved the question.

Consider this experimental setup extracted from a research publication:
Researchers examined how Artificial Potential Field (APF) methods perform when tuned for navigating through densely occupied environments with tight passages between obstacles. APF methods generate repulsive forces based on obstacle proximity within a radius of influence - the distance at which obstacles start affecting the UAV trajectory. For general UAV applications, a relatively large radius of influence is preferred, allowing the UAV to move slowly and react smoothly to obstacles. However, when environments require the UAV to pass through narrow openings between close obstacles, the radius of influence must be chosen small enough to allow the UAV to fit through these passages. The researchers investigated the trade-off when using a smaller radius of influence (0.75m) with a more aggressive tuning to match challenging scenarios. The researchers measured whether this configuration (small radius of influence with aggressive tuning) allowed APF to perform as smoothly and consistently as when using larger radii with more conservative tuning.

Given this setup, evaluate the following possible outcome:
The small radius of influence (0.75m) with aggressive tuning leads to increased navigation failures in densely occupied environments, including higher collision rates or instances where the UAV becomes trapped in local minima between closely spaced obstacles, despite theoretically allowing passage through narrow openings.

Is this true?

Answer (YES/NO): NO